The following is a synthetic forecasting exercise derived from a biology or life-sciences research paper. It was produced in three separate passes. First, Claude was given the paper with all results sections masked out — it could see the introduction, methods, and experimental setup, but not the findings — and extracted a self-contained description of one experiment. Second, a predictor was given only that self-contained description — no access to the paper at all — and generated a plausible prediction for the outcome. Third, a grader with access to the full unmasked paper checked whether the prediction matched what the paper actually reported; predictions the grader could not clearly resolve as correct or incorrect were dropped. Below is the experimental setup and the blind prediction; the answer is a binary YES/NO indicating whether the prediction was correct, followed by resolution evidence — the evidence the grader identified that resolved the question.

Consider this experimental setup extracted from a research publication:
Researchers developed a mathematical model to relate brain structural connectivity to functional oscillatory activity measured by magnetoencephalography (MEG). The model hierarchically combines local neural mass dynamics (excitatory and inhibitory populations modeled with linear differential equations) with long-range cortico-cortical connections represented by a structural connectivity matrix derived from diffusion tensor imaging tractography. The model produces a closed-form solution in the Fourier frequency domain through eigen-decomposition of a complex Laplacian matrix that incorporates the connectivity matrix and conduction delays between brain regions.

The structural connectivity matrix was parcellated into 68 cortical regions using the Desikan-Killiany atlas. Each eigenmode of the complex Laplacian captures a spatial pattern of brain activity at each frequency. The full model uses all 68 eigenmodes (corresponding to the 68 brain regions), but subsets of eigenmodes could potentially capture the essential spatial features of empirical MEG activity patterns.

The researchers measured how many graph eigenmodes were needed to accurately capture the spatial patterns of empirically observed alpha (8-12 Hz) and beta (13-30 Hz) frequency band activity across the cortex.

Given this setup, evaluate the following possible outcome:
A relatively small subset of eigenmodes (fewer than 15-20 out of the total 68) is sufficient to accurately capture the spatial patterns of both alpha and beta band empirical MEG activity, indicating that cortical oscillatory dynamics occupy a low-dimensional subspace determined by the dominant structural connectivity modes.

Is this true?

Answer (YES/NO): YES